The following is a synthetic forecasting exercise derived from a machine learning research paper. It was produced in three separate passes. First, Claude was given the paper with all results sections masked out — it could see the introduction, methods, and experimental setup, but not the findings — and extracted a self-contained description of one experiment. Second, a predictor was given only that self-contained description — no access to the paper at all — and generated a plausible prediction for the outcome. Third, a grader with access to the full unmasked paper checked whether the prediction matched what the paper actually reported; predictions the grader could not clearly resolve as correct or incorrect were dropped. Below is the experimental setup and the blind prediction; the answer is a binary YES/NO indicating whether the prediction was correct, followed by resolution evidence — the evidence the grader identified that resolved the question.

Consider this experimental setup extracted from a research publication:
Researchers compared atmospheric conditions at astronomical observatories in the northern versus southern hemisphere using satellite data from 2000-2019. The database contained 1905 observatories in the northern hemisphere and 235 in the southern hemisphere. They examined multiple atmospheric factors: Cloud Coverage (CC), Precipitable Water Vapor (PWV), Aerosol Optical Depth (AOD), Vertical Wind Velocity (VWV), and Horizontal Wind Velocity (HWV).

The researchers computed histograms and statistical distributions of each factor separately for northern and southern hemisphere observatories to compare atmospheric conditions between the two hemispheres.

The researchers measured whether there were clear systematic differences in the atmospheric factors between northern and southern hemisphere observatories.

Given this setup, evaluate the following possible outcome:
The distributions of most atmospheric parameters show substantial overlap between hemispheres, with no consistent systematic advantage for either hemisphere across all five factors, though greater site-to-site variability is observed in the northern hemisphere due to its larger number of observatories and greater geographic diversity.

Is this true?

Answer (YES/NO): NO